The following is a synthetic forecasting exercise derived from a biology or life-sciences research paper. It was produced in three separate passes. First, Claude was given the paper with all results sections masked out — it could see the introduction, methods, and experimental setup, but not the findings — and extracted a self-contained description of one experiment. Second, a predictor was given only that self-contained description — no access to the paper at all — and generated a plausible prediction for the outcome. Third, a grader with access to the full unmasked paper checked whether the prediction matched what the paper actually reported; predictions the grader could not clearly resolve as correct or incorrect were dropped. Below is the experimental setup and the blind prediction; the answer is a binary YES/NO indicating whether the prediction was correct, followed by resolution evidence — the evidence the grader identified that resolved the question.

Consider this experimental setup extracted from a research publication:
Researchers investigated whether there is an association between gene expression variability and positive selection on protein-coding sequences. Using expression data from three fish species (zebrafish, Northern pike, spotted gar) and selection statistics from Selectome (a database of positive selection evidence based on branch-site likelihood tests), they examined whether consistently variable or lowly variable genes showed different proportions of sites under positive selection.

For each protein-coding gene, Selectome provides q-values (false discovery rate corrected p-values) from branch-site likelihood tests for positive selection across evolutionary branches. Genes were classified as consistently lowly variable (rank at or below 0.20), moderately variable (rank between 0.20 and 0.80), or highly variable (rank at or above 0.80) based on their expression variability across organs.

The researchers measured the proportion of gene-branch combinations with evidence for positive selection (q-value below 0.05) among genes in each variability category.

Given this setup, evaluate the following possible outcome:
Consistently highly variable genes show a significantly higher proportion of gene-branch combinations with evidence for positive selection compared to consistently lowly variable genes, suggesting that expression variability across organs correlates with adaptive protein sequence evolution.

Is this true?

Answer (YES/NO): YES